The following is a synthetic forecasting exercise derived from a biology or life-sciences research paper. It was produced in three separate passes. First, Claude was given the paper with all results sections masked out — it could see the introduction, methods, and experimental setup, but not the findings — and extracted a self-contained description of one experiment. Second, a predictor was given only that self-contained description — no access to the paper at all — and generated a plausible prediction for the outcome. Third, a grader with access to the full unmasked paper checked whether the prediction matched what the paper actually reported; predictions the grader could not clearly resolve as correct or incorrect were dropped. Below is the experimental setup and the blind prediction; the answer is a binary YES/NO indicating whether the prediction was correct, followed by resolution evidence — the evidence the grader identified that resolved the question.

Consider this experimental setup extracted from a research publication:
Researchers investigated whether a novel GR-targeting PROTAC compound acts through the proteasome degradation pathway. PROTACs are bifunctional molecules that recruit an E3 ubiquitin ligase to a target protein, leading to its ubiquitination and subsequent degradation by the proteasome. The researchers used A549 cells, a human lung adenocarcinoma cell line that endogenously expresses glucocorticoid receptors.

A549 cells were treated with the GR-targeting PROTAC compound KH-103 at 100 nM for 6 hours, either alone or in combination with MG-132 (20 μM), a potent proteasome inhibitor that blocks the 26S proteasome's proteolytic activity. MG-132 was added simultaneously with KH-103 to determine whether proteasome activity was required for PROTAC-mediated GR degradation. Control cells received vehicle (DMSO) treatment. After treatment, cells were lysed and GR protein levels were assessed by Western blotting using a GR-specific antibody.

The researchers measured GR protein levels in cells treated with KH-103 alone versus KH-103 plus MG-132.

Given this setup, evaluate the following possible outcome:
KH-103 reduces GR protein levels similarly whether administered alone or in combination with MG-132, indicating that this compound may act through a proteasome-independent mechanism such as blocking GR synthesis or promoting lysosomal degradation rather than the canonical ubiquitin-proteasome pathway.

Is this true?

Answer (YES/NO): NO